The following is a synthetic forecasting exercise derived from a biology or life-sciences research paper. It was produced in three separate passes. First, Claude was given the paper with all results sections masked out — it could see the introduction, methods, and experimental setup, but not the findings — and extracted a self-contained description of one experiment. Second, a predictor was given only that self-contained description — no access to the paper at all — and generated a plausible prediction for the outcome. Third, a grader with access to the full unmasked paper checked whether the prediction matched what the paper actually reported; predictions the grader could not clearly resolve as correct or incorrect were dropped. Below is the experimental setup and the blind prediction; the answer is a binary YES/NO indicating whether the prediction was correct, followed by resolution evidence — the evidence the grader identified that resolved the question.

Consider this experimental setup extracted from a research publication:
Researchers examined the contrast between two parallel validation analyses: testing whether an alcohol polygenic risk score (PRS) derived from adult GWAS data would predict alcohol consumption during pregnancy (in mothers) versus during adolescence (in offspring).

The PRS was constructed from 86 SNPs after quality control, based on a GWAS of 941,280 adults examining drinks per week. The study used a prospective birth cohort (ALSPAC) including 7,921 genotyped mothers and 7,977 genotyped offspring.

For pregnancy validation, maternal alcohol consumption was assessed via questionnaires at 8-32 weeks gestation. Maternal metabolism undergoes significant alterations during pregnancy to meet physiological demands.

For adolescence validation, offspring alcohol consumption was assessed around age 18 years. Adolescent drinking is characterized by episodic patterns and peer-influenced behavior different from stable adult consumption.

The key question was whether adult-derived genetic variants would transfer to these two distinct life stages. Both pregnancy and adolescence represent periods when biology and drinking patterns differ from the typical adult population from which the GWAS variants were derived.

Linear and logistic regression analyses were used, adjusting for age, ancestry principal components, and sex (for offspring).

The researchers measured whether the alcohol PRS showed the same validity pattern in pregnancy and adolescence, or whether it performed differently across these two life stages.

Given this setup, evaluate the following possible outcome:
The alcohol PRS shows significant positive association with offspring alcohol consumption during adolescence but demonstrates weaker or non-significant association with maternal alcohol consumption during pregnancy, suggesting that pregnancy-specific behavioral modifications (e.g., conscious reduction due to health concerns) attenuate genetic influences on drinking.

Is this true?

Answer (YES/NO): NO